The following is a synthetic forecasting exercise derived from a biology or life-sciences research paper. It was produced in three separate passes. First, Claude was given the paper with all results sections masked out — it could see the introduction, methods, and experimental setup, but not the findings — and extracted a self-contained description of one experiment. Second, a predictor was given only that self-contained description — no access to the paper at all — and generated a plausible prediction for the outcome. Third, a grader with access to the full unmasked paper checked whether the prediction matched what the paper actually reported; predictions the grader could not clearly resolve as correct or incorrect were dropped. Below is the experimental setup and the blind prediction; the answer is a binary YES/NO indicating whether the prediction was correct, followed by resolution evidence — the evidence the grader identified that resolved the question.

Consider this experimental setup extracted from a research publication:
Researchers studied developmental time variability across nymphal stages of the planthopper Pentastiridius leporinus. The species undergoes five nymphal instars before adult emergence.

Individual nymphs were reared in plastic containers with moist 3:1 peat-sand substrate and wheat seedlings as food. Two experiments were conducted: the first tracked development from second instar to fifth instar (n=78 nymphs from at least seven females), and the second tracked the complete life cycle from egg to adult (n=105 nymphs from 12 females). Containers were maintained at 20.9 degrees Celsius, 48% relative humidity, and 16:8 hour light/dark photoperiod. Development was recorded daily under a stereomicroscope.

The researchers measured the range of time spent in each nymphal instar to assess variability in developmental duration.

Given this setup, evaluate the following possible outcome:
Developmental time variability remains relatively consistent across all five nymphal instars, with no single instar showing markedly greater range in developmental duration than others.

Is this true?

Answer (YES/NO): NO